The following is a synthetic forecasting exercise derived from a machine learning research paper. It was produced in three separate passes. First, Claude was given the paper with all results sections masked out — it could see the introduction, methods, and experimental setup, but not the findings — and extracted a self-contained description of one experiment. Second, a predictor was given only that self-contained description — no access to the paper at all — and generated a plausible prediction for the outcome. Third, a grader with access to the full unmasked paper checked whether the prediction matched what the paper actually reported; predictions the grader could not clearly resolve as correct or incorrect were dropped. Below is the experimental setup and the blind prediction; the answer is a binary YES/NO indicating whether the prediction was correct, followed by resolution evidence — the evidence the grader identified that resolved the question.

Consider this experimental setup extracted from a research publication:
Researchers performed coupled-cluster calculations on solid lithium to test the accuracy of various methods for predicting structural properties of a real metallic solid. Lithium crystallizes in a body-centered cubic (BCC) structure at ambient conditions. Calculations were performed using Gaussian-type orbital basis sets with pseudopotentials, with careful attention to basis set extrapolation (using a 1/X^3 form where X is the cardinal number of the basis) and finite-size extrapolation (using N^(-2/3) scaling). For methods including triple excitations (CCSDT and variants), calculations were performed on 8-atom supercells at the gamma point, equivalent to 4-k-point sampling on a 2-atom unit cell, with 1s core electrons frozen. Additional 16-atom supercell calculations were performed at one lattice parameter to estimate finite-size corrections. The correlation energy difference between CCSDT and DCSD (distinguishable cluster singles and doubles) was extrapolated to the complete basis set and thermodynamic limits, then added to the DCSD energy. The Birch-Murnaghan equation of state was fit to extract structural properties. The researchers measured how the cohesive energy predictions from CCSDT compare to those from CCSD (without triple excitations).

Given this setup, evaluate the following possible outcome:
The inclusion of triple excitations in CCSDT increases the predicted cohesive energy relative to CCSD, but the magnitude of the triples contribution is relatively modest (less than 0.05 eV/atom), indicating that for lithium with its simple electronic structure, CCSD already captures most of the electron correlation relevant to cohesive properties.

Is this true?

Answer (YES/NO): NO